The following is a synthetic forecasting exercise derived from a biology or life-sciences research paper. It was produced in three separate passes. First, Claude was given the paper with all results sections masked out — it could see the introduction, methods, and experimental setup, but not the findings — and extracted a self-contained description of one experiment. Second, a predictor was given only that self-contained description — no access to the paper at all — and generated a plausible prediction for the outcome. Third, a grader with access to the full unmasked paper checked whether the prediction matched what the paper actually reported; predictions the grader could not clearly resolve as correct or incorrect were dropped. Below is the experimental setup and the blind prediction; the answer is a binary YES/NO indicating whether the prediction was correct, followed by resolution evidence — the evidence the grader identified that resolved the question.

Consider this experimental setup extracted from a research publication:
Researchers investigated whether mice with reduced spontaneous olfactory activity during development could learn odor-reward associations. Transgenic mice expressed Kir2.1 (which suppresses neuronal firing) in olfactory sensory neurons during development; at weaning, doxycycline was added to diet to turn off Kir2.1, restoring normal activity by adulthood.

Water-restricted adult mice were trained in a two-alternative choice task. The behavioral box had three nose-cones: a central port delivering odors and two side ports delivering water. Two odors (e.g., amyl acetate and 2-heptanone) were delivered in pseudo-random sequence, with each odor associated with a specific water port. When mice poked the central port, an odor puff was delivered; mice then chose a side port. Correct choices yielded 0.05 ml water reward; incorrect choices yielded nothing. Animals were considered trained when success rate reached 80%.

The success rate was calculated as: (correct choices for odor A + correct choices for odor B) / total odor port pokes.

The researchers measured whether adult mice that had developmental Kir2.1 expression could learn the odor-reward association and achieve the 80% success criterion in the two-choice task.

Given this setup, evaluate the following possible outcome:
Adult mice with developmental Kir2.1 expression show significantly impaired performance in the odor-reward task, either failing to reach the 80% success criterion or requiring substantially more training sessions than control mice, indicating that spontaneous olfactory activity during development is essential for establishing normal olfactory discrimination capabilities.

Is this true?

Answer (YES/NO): NO